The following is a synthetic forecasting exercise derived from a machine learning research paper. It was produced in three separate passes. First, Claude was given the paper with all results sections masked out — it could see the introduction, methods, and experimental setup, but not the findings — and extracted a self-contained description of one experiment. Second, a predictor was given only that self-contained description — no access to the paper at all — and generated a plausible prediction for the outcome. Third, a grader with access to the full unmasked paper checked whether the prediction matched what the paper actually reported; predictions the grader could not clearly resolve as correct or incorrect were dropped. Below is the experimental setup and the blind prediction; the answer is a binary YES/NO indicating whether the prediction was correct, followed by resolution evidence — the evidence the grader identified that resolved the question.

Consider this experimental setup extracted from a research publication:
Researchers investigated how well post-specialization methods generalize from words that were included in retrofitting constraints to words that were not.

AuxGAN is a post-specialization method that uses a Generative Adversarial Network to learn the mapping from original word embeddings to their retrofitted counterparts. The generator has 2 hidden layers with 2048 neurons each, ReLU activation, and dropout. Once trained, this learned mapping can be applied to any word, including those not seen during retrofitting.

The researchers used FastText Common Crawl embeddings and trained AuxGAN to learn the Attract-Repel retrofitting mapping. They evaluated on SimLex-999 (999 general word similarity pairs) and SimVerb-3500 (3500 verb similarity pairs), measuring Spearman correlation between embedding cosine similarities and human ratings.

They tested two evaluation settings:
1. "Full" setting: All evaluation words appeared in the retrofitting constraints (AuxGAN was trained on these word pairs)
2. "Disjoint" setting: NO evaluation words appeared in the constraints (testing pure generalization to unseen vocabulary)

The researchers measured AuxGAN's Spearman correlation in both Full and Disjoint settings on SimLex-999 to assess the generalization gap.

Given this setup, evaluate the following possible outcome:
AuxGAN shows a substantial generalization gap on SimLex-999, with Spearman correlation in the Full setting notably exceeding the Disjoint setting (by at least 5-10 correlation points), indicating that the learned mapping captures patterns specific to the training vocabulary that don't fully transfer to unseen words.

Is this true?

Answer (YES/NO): YES